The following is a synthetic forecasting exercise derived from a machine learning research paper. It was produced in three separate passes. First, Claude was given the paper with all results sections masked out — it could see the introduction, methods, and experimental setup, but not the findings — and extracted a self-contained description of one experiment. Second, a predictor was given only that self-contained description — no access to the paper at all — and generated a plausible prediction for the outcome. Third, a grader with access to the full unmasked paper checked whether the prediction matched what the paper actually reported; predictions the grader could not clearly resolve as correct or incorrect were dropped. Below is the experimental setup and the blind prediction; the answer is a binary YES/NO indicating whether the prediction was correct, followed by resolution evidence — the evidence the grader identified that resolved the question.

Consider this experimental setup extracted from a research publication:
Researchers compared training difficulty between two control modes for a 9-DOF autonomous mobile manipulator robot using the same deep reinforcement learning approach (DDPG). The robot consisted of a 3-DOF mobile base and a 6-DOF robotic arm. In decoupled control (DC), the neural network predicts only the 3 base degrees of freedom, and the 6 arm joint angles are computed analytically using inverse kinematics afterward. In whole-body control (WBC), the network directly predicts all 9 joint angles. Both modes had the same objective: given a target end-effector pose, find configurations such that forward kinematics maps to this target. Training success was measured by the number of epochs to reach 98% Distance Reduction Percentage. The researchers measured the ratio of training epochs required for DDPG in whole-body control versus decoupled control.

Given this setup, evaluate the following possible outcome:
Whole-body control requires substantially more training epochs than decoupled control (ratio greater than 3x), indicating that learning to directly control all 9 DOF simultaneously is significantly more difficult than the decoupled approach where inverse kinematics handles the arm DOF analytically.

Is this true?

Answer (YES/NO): YES